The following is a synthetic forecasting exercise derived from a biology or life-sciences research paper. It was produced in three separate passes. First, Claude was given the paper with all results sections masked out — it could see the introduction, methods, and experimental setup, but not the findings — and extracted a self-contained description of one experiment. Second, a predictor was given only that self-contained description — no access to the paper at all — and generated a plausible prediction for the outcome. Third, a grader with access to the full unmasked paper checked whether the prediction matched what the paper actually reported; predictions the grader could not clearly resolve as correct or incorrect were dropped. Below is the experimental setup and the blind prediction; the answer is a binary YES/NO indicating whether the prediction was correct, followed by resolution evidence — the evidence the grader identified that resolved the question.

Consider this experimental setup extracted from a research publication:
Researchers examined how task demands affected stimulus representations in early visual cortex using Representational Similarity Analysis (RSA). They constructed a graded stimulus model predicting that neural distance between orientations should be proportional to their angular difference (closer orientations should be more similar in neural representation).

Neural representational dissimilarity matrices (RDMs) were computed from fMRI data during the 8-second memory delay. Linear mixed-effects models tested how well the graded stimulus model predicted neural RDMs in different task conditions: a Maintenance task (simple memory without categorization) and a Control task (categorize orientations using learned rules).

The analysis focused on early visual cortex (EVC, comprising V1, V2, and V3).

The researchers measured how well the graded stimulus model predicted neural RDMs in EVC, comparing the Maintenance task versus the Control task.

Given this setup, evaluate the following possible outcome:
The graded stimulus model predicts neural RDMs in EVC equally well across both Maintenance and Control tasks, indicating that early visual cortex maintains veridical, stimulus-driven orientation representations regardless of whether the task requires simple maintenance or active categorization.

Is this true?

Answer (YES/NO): YES